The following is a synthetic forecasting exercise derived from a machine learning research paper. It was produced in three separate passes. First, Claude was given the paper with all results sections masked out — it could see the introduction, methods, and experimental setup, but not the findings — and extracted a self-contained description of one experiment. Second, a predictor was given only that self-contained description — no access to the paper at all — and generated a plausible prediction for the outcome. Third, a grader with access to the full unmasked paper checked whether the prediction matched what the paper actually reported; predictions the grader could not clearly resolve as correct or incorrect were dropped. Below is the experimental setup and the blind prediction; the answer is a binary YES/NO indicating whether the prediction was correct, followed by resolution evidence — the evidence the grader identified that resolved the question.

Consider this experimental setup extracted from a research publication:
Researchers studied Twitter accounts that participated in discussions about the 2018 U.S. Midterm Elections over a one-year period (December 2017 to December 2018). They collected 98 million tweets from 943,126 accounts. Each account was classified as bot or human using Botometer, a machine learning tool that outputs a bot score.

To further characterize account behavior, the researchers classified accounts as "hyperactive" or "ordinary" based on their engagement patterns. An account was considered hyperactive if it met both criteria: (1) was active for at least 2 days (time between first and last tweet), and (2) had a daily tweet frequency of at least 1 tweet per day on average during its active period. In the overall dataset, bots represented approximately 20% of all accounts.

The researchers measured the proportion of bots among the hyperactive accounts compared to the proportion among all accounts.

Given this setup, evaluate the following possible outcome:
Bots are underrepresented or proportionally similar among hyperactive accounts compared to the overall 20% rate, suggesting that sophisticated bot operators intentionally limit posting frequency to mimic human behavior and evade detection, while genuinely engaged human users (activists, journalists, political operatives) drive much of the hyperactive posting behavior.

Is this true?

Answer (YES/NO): NO